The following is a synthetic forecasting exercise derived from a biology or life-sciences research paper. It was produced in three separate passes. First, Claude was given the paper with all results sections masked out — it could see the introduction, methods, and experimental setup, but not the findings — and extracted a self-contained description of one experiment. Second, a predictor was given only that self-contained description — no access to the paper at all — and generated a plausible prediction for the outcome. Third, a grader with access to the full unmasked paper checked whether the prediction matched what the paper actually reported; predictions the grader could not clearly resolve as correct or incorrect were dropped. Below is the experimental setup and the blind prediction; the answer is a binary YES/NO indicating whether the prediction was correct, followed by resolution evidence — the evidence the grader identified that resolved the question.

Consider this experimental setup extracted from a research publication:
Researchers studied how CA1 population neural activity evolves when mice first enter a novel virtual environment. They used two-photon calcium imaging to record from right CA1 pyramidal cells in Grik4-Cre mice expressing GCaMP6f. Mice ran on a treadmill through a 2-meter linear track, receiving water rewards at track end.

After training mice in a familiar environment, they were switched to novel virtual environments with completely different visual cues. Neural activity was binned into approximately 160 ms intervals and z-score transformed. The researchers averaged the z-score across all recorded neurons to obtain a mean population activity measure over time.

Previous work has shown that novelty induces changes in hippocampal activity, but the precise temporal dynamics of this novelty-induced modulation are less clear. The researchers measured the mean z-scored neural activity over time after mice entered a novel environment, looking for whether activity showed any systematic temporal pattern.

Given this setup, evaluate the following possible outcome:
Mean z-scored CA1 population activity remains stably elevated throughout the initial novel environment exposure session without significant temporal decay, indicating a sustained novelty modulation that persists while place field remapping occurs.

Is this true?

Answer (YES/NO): NO